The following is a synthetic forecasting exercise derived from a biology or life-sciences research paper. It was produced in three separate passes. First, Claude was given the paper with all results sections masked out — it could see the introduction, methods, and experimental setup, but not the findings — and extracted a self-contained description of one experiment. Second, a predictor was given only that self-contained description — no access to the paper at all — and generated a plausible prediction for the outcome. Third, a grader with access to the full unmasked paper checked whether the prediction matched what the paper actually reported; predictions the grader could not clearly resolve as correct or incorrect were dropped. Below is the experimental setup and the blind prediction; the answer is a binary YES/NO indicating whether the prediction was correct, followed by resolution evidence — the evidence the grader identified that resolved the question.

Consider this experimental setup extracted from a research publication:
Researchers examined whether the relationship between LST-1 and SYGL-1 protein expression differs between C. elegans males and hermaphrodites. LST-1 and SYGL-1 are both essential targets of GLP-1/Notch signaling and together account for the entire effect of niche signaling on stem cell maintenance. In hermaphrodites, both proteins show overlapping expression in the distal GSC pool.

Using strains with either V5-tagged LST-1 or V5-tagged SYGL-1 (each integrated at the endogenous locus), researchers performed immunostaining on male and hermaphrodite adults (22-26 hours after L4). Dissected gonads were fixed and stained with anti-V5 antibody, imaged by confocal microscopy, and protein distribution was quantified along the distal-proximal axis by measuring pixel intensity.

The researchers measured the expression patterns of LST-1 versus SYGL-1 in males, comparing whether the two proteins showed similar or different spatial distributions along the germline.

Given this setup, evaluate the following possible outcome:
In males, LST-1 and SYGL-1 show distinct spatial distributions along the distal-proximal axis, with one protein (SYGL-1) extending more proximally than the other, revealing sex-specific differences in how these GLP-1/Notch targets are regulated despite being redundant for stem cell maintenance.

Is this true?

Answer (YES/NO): NO